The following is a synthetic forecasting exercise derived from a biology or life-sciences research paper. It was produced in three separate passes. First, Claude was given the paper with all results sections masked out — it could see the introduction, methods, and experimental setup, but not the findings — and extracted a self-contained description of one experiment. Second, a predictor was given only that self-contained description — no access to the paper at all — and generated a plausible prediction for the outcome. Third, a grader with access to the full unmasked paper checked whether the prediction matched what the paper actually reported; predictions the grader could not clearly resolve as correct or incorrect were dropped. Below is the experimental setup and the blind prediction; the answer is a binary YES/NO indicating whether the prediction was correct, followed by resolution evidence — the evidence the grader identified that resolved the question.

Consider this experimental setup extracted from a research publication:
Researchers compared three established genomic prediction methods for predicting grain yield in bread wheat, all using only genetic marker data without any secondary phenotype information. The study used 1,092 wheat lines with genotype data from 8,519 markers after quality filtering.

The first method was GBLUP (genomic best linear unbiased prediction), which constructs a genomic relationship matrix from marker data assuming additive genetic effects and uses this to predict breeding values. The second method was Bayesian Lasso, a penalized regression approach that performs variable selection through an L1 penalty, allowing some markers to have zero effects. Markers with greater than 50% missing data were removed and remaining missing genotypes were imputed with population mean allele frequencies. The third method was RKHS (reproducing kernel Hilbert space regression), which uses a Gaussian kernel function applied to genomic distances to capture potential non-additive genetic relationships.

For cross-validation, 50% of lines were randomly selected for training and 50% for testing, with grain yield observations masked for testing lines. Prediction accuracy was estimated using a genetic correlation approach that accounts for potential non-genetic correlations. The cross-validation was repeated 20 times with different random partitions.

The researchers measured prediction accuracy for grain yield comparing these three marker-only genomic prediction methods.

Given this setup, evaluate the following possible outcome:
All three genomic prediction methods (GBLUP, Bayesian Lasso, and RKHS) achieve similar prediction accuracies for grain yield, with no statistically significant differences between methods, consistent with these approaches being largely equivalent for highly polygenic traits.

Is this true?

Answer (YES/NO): NO